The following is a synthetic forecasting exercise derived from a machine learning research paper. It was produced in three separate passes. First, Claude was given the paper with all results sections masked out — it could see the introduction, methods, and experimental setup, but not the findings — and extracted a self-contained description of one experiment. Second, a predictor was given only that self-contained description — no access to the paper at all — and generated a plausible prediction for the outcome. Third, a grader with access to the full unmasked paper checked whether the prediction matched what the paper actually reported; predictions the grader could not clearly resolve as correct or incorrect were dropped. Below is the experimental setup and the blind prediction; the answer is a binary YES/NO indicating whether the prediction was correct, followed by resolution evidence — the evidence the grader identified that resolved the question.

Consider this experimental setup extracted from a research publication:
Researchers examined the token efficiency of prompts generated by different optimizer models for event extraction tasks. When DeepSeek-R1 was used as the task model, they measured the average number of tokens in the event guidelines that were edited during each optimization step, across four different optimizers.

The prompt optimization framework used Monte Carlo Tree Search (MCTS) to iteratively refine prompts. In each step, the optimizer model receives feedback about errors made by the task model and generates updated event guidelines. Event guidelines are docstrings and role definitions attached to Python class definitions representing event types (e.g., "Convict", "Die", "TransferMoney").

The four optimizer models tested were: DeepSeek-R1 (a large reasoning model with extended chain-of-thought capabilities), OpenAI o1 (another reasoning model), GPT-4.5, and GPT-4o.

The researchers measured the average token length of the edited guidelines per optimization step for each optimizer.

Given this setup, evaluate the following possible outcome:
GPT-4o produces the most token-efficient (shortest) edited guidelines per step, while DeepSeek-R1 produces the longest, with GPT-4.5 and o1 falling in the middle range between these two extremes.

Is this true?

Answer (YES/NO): NO